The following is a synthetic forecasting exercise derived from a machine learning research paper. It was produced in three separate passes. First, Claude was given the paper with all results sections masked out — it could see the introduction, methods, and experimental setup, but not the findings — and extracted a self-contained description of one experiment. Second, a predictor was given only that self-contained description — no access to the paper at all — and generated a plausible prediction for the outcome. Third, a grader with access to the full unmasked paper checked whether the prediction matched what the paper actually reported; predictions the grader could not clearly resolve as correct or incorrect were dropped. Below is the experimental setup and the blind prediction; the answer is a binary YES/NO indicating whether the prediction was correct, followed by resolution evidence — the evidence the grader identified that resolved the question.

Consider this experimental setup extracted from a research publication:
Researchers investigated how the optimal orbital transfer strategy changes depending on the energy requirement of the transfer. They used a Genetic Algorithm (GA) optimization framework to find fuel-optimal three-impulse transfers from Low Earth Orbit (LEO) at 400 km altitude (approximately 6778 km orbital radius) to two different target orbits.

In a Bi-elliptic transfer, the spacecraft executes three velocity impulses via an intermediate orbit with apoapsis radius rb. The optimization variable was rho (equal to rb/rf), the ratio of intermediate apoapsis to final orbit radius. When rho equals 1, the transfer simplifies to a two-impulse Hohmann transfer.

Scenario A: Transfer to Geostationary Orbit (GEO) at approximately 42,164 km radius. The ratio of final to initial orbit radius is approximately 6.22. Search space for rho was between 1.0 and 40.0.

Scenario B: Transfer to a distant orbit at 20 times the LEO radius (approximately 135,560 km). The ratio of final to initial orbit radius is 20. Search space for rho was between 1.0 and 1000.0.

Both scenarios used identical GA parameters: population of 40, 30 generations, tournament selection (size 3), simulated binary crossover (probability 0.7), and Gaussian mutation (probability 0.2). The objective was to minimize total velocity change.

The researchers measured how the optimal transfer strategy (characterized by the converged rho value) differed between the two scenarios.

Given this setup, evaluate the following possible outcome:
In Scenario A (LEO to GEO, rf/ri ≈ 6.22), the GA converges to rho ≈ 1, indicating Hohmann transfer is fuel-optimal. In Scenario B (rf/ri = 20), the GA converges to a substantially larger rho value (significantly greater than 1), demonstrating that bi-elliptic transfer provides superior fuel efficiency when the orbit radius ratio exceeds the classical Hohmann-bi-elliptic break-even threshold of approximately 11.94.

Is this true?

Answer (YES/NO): YES